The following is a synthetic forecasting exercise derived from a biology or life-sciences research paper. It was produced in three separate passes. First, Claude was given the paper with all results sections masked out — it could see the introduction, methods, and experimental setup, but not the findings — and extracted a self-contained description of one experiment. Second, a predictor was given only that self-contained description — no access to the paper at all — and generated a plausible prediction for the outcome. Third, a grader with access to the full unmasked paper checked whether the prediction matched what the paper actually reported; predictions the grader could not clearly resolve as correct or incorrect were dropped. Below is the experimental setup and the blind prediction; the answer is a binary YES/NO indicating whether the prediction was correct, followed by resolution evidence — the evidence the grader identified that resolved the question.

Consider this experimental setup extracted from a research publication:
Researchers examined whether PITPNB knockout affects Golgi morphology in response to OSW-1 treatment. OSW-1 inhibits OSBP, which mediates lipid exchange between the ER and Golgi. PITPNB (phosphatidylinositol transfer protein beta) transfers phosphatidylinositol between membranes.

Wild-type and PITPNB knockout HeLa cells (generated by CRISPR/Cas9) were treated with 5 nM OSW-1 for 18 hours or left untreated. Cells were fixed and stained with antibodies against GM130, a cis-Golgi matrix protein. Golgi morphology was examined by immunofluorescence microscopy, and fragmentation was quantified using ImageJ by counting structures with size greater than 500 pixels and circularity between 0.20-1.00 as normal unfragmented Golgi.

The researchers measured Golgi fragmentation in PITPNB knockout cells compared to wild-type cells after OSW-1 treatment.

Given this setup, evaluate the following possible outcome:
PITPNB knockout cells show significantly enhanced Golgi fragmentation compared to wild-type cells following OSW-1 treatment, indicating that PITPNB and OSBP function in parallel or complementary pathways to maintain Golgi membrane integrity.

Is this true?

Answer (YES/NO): NO